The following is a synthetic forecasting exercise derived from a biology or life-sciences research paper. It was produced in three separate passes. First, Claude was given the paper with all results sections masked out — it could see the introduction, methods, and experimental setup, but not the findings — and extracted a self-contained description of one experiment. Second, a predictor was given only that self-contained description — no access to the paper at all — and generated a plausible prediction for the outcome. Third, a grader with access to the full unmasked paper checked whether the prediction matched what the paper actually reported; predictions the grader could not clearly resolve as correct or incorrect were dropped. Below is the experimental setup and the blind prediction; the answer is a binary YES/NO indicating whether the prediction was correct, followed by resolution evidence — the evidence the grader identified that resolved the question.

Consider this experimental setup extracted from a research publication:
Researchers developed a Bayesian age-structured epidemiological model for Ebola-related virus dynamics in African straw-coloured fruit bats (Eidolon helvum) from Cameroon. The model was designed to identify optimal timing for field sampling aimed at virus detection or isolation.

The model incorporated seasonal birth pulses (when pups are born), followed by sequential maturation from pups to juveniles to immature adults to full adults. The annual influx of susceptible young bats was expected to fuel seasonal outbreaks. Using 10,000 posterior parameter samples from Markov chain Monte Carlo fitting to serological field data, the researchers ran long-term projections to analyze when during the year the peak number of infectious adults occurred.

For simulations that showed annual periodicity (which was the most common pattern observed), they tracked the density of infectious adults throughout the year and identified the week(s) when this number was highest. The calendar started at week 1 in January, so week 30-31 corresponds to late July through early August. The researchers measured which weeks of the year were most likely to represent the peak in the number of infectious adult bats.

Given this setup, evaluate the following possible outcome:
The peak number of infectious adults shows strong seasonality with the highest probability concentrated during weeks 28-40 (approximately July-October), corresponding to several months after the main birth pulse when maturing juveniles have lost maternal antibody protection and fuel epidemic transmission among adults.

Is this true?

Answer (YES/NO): YES